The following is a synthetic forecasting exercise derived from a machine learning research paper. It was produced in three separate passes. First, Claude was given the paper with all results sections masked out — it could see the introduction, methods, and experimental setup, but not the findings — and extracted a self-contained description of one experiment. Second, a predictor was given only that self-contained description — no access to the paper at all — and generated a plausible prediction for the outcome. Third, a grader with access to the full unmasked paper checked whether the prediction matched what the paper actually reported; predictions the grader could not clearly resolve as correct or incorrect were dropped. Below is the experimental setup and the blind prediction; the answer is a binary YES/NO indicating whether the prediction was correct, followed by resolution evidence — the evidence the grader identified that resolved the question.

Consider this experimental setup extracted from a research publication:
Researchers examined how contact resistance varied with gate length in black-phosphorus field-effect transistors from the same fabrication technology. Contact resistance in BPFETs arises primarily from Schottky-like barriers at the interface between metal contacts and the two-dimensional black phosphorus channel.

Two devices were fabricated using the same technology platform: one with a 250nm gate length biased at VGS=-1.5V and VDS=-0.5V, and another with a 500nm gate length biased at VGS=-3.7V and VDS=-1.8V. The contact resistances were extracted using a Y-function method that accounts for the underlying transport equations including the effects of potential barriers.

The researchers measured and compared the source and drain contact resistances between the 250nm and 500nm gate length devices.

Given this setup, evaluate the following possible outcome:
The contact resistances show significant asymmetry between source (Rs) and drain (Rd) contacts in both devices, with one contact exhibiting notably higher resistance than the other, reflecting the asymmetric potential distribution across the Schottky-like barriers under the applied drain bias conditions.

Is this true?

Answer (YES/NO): NO